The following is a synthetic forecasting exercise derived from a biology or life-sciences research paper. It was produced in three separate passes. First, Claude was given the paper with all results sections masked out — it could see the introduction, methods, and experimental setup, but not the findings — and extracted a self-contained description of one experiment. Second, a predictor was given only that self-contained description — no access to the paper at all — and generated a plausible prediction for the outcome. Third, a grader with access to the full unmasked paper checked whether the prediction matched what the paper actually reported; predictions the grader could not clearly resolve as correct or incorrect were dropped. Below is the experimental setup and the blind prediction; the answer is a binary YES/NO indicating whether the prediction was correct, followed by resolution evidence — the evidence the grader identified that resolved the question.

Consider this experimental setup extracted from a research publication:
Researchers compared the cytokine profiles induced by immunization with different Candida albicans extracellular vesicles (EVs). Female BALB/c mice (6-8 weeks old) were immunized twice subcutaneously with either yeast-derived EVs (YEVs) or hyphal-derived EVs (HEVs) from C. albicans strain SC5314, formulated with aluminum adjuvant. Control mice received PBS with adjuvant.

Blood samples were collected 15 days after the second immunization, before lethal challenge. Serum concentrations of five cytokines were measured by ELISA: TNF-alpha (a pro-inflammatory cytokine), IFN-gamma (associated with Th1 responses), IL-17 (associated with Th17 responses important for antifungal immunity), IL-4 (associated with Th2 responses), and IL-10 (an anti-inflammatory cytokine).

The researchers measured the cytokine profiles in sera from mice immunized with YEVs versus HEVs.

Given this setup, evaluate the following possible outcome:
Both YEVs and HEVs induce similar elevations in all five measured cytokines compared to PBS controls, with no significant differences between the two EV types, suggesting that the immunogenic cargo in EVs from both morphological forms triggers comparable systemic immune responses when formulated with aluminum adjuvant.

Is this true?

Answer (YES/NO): NO